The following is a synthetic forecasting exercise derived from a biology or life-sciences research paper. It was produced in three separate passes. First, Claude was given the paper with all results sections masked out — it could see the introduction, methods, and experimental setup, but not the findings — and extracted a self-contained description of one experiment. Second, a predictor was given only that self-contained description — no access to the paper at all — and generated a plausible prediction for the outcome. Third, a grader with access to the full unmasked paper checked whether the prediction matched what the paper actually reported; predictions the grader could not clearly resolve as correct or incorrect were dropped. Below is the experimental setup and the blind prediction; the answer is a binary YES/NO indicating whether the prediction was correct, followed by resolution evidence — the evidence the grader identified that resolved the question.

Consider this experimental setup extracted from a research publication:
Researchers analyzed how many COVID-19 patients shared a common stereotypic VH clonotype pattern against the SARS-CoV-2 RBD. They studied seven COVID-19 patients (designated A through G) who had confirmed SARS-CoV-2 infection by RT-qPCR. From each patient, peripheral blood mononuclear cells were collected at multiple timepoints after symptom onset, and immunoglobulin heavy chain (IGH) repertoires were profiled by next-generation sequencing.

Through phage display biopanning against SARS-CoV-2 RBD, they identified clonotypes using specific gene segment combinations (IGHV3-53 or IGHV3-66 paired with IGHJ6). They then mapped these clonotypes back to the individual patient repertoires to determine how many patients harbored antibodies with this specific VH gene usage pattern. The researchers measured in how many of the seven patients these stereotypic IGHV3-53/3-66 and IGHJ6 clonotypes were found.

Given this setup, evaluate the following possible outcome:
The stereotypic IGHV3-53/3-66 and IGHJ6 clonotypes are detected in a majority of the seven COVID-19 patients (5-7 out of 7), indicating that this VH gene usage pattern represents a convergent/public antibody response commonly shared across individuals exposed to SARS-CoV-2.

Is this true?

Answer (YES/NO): YES